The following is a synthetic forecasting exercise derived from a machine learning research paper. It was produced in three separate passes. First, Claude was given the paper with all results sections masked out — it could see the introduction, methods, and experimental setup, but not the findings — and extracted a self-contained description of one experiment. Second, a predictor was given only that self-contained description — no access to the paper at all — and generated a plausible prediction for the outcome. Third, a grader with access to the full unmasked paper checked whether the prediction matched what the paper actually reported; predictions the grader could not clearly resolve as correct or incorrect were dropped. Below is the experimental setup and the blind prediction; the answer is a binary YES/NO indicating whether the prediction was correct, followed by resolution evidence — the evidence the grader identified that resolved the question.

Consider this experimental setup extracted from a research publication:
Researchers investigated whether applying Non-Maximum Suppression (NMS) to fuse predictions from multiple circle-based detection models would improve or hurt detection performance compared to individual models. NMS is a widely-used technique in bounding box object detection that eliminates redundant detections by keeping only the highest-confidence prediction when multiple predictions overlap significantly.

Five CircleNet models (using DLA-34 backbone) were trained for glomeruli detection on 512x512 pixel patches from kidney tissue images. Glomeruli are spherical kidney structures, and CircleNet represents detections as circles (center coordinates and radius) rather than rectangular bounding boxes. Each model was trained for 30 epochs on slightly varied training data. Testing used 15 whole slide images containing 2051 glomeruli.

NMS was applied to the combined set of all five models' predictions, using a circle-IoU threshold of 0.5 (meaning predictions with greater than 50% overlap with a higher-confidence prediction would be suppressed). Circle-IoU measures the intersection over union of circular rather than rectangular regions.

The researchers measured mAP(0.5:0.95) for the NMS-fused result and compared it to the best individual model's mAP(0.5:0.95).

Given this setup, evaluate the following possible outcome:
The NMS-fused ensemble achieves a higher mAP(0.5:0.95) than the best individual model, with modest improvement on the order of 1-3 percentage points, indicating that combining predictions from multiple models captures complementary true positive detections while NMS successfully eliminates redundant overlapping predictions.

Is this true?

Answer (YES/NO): NO